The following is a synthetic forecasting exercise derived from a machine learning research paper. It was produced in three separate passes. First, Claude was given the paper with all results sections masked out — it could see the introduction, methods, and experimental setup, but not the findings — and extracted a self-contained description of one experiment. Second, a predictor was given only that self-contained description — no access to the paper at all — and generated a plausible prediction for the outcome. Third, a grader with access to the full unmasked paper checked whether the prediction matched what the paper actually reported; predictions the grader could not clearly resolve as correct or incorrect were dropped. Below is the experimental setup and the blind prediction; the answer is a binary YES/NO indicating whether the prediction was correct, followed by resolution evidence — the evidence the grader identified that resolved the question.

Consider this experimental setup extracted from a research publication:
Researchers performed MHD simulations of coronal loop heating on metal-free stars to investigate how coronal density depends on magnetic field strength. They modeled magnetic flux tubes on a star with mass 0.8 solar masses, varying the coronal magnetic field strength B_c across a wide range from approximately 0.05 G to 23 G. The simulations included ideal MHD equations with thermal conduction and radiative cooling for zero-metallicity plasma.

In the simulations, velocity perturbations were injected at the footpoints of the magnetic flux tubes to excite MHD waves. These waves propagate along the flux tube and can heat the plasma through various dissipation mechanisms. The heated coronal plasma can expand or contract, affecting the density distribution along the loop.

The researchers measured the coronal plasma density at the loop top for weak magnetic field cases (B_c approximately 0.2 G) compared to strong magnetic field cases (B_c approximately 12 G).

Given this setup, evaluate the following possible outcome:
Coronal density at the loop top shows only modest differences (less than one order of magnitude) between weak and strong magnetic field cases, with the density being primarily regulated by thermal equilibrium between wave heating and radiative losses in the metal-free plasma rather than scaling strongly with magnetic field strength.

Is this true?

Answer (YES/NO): YES